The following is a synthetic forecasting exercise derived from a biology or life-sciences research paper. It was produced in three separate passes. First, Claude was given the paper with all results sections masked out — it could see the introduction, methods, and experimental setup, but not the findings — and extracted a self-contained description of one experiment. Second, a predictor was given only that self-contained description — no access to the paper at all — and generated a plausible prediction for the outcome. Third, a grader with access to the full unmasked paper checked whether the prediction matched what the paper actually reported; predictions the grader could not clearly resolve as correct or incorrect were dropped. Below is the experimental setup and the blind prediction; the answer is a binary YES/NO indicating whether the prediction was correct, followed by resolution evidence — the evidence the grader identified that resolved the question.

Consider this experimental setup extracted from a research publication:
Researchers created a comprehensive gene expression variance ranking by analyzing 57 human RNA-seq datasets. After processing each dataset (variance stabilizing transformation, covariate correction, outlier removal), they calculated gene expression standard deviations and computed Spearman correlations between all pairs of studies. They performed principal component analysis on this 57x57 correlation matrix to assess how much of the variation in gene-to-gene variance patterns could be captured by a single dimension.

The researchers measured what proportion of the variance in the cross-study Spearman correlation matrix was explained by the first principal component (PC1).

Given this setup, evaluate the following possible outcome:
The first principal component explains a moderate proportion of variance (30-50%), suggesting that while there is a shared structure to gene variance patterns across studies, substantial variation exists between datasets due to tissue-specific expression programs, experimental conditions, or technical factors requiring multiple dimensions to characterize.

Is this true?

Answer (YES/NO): NO